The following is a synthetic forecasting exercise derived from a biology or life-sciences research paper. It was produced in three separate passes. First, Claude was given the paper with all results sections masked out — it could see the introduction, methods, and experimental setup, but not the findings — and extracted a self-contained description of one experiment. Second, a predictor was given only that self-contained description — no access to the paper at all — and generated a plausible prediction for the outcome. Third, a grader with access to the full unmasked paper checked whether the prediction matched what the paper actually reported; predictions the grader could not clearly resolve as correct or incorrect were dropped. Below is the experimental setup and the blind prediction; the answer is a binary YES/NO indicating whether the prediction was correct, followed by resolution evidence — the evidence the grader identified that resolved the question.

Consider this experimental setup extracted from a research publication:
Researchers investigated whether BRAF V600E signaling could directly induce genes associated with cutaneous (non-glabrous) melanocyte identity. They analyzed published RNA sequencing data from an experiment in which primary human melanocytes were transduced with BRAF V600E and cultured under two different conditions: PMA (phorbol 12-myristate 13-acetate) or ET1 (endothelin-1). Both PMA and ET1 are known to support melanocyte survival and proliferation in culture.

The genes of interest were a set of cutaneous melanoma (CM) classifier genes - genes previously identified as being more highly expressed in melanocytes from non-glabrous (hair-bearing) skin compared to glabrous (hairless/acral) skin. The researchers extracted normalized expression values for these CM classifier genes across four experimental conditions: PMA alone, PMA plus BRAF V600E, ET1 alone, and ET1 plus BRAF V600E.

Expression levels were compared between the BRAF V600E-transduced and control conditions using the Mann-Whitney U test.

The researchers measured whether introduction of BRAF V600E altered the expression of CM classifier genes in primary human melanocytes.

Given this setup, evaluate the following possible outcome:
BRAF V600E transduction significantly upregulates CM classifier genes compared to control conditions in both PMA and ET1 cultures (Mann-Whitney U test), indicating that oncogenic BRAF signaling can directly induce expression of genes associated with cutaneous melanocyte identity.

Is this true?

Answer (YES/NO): NO